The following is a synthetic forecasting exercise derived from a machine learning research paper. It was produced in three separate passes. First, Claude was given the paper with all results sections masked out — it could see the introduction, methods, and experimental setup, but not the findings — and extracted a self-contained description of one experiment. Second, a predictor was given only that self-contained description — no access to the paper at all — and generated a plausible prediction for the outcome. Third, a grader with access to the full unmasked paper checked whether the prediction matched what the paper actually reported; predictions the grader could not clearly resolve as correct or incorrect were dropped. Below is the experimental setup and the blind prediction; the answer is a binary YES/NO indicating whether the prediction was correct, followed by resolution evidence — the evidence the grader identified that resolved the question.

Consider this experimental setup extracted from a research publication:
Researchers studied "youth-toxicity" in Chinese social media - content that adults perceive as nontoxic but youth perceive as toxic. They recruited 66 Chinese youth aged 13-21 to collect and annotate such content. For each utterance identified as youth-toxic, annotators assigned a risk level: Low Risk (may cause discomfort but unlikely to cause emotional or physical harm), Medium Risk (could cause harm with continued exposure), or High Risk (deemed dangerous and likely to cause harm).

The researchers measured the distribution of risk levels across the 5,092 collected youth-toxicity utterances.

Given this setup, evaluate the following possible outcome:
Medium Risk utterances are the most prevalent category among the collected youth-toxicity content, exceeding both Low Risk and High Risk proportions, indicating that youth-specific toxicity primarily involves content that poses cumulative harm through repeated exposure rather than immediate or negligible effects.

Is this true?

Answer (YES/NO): NO